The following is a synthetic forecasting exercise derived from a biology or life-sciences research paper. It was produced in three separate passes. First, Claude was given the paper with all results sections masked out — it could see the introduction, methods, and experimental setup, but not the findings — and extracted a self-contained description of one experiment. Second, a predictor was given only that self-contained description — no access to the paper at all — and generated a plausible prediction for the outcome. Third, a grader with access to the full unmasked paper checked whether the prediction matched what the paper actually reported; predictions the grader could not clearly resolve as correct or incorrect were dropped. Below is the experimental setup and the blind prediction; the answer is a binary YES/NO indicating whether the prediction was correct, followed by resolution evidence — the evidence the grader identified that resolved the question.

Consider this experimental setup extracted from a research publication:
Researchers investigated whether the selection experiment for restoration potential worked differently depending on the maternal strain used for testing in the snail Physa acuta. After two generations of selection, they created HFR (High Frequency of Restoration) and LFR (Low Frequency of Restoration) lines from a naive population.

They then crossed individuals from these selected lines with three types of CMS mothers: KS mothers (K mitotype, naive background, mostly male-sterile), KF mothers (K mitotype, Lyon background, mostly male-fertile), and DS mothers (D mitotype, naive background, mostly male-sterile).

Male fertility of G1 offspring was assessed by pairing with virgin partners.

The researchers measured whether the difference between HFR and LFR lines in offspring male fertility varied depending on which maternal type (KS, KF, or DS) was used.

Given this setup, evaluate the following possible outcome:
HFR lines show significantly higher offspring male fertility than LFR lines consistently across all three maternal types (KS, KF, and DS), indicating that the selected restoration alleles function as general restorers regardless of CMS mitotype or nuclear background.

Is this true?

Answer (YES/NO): NO